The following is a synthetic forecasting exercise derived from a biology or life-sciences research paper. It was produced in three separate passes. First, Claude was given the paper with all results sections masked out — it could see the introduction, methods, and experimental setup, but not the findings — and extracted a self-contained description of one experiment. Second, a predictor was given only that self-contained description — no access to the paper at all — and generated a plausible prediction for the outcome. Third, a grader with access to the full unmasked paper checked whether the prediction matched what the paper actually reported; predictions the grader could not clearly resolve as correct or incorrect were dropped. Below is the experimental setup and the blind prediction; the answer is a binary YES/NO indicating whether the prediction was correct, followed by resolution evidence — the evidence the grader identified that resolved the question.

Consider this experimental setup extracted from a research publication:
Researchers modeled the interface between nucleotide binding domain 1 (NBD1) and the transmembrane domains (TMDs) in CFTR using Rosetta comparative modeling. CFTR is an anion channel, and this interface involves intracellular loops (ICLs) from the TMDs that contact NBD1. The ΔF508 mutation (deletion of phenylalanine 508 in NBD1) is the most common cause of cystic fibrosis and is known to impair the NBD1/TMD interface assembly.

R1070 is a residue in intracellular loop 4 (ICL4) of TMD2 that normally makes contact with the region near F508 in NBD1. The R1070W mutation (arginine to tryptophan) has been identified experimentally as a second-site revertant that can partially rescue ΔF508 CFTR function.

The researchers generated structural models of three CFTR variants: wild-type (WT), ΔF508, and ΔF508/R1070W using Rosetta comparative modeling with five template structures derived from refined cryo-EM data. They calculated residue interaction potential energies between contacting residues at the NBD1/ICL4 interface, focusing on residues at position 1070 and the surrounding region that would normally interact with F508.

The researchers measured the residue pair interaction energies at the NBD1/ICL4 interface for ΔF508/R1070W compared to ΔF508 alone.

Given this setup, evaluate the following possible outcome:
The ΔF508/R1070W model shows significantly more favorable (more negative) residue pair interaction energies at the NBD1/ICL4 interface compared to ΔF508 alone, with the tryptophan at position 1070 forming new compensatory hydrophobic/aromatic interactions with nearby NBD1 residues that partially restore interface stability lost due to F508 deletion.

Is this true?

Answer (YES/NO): NO